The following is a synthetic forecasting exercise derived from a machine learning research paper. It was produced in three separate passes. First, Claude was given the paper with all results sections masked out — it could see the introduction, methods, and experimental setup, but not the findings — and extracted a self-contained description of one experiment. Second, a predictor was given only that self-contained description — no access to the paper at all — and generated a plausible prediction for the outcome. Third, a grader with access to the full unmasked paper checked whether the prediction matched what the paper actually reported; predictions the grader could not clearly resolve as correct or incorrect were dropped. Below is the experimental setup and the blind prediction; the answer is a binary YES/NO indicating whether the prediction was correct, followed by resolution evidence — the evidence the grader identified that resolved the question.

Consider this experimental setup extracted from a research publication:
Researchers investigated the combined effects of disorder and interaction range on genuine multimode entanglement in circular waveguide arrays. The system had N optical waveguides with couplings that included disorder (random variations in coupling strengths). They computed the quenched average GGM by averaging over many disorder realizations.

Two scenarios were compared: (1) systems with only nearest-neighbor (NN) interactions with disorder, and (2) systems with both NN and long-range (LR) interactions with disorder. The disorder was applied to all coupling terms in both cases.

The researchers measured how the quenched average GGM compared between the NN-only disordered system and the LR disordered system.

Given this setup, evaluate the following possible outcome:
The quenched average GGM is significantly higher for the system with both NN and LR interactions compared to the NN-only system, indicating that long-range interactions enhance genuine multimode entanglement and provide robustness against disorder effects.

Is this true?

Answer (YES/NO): YES